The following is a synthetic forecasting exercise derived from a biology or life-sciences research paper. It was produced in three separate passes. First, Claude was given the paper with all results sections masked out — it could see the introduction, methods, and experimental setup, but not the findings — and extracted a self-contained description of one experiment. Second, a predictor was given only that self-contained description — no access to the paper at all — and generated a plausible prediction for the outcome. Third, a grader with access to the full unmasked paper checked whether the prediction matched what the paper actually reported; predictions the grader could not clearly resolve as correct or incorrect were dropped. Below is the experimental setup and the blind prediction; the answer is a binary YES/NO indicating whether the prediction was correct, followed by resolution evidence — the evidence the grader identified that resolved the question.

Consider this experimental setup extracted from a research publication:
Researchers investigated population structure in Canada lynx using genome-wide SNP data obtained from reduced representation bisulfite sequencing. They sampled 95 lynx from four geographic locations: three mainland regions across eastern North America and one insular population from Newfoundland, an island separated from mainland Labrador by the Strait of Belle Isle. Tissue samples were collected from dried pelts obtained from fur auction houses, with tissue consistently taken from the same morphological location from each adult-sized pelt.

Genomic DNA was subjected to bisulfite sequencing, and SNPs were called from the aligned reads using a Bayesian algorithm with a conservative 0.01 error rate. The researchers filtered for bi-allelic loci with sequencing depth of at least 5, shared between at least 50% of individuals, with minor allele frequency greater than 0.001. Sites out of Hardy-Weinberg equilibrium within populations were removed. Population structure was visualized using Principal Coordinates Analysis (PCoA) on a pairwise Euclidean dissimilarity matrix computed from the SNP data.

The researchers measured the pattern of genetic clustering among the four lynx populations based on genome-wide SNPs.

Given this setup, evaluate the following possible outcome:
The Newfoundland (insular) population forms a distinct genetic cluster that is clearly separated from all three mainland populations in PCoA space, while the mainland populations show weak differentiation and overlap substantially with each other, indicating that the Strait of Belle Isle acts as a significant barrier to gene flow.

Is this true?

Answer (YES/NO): YES